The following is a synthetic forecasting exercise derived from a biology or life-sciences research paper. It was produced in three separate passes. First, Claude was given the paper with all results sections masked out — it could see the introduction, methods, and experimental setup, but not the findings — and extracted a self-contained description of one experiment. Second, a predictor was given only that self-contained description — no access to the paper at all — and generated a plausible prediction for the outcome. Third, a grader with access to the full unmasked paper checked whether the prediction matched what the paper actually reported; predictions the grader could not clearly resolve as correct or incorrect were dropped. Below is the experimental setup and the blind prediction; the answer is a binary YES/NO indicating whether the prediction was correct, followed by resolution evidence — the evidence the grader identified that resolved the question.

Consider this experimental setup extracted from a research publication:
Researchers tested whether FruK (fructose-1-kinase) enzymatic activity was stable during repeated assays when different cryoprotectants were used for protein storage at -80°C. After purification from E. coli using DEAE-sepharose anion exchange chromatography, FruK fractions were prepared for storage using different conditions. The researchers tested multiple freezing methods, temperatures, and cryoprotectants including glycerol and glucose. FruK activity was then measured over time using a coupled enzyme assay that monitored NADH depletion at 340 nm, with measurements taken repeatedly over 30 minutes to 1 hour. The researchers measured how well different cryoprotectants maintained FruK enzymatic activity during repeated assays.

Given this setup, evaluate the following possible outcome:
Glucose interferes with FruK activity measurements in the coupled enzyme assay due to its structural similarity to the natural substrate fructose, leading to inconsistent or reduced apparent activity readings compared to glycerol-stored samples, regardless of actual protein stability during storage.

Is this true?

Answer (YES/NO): NO